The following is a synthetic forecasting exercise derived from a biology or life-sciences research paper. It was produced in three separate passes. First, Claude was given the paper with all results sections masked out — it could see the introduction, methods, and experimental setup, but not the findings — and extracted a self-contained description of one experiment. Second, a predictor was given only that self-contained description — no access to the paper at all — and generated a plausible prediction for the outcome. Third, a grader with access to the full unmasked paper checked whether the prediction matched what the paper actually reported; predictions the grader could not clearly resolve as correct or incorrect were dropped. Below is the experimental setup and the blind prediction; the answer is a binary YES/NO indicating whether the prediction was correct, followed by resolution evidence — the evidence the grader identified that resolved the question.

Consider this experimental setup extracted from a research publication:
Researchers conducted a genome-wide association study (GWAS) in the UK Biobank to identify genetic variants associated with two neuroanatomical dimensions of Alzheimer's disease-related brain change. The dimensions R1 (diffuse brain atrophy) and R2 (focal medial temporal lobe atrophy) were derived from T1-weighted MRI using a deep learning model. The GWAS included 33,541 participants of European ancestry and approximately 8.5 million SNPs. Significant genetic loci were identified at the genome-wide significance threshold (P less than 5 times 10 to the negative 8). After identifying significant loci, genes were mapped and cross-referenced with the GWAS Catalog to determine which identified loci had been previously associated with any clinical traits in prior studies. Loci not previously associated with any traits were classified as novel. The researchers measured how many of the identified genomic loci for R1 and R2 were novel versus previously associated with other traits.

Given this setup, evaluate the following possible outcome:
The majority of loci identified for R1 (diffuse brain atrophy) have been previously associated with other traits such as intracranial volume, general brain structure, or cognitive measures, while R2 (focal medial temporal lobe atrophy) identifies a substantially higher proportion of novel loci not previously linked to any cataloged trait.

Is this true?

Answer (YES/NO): NO